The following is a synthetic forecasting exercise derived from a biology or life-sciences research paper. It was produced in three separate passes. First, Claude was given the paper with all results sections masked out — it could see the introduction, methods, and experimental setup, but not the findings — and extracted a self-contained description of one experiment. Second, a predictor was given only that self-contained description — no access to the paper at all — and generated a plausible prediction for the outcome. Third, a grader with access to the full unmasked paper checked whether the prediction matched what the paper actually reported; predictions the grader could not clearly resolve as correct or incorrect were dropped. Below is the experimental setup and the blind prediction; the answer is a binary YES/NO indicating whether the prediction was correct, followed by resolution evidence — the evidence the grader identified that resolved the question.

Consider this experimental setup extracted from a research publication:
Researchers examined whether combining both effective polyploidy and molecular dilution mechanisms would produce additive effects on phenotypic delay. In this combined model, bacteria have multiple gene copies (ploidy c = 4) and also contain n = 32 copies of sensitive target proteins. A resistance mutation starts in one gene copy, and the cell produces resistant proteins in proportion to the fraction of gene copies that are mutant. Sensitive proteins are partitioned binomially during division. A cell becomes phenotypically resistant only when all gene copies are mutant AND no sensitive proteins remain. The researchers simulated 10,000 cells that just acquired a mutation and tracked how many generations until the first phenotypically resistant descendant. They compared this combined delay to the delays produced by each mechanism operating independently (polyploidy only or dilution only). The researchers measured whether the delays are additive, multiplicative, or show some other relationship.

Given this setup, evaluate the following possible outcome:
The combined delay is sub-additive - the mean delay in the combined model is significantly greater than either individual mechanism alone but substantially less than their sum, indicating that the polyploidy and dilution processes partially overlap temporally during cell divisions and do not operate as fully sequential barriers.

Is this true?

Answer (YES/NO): NO